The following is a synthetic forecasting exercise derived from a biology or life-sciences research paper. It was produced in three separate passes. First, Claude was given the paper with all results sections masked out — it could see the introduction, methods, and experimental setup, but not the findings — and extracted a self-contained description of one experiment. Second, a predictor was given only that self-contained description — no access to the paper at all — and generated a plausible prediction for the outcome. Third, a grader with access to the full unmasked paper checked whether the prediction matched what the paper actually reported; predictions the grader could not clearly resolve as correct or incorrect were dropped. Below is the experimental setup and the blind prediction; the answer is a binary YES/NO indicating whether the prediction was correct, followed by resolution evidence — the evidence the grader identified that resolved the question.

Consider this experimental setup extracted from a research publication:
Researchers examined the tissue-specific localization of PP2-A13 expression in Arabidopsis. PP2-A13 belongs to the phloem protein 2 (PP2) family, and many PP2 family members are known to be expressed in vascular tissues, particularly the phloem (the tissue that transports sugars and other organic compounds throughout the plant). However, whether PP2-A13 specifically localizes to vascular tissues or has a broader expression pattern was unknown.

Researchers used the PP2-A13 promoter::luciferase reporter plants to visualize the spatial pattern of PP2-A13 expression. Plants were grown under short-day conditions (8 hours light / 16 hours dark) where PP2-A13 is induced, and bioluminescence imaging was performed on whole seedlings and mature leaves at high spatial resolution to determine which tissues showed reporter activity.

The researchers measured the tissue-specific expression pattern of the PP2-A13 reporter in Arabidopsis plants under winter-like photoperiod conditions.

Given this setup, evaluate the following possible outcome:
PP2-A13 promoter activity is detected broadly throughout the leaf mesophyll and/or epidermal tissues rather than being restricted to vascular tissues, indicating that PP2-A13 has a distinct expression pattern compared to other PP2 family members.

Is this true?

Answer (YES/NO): YES